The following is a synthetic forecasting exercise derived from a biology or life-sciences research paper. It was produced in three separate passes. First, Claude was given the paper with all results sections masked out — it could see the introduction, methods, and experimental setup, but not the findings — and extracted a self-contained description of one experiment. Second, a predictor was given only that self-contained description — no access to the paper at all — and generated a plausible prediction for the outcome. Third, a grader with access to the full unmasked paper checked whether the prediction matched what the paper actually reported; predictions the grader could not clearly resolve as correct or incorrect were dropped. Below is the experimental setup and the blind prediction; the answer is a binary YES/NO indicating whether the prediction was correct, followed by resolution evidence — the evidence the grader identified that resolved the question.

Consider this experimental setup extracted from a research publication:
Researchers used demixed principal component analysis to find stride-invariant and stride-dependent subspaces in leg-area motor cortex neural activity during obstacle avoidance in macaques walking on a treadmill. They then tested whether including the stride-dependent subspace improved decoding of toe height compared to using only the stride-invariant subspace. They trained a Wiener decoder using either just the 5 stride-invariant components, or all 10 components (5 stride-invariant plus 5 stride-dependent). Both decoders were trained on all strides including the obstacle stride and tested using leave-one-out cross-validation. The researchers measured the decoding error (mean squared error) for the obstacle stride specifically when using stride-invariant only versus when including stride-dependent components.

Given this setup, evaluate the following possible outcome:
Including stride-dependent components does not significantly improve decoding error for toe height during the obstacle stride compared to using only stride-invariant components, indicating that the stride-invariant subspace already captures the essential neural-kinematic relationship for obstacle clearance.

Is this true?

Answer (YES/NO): NO